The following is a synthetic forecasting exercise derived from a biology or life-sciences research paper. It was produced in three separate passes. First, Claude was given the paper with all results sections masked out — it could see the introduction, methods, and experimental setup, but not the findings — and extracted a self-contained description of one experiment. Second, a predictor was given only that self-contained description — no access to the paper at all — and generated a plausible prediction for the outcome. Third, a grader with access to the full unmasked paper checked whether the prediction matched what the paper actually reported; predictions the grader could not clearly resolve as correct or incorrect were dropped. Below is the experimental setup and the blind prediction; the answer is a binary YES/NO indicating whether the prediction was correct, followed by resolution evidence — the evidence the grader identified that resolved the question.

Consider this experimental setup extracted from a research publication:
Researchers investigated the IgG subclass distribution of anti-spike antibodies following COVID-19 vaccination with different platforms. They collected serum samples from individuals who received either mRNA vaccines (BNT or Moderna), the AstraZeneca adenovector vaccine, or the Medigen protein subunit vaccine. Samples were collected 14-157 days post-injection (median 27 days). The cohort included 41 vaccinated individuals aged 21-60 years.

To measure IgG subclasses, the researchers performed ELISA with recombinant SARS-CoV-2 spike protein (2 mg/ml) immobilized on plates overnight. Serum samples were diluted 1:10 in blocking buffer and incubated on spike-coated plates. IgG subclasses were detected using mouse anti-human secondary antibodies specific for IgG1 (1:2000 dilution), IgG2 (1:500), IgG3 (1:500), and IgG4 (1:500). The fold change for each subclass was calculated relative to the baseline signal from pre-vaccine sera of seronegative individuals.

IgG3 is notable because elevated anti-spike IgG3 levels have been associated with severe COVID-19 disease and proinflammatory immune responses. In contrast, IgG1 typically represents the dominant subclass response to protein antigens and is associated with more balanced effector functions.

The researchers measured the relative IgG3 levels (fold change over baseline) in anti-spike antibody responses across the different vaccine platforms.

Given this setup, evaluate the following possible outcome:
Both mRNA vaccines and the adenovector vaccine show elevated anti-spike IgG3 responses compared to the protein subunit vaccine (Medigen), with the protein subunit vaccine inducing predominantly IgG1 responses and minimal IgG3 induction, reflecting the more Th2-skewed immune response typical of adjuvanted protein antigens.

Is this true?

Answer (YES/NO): NO